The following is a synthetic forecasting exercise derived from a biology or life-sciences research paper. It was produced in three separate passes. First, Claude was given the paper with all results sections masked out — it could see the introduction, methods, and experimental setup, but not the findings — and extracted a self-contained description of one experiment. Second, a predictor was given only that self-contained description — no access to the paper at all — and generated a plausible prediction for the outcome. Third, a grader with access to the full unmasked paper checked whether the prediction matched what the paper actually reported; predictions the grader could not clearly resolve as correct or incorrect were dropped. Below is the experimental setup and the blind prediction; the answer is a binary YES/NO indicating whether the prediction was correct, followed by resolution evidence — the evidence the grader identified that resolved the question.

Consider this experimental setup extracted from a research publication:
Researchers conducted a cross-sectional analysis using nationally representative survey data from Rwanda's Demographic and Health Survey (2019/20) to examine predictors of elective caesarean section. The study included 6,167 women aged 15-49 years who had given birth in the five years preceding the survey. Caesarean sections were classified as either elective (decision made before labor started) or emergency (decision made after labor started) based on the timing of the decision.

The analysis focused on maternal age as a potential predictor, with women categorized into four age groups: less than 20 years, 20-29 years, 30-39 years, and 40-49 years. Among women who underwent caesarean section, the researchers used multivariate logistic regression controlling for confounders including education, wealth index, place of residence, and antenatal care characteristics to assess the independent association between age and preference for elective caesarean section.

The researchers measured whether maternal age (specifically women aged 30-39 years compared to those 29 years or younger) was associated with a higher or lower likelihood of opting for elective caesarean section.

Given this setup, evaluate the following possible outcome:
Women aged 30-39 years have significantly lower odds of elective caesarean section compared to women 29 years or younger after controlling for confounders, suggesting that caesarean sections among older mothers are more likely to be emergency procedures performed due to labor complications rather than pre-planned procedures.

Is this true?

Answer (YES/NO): NO